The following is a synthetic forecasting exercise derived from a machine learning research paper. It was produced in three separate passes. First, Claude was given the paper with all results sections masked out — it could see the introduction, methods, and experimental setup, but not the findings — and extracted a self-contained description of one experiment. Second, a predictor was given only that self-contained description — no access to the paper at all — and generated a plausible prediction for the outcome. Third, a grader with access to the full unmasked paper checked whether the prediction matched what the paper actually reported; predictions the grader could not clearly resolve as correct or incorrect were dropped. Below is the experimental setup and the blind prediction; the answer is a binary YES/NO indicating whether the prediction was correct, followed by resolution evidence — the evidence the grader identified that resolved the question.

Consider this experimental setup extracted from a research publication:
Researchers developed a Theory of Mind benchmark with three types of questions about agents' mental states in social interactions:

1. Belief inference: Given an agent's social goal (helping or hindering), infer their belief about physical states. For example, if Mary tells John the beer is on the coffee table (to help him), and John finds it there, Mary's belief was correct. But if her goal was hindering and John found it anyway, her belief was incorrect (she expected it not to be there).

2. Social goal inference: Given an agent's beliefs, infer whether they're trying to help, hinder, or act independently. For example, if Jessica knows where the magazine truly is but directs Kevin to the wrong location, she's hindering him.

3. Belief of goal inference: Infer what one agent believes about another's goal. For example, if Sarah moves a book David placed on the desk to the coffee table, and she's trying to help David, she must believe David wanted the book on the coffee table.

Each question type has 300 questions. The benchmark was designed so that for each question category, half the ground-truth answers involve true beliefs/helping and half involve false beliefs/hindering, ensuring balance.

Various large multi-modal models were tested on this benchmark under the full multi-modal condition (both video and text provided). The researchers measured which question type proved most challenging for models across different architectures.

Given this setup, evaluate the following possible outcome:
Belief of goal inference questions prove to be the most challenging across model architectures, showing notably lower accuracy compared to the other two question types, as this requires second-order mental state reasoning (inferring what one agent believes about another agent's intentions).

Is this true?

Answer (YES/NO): NO